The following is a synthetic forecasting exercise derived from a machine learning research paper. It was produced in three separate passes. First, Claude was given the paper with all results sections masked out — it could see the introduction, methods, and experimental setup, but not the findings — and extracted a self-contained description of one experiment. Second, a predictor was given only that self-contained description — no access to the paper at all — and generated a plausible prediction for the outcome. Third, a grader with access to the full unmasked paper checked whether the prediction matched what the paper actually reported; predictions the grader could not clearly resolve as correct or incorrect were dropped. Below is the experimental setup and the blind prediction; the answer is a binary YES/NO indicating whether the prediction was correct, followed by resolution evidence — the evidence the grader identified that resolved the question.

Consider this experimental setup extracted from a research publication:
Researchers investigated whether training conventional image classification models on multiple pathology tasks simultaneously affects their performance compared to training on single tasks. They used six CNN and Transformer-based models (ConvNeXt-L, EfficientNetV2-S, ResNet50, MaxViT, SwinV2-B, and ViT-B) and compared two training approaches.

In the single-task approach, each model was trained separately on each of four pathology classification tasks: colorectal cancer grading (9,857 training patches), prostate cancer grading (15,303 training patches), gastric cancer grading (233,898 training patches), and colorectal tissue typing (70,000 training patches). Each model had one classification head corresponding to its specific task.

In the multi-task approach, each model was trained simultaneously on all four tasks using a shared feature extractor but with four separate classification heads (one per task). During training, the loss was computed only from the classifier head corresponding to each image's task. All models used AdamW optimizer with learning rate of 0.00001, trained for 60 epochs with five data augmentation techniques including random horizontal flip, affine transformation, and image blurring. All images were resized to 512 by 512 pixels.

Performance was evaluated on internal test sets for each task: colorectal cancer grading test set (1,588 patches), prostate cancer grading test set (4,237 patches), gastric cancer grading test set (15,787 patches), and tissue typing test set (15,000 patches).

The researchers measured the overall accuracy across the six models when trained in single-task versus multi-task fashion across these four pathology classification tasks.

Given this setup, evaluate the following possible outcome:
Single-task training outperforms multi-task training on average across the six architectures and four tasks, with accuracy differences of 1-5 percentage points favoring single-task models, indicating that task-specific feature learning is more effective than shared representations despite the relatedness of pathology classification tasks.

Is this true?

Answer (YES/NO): NO